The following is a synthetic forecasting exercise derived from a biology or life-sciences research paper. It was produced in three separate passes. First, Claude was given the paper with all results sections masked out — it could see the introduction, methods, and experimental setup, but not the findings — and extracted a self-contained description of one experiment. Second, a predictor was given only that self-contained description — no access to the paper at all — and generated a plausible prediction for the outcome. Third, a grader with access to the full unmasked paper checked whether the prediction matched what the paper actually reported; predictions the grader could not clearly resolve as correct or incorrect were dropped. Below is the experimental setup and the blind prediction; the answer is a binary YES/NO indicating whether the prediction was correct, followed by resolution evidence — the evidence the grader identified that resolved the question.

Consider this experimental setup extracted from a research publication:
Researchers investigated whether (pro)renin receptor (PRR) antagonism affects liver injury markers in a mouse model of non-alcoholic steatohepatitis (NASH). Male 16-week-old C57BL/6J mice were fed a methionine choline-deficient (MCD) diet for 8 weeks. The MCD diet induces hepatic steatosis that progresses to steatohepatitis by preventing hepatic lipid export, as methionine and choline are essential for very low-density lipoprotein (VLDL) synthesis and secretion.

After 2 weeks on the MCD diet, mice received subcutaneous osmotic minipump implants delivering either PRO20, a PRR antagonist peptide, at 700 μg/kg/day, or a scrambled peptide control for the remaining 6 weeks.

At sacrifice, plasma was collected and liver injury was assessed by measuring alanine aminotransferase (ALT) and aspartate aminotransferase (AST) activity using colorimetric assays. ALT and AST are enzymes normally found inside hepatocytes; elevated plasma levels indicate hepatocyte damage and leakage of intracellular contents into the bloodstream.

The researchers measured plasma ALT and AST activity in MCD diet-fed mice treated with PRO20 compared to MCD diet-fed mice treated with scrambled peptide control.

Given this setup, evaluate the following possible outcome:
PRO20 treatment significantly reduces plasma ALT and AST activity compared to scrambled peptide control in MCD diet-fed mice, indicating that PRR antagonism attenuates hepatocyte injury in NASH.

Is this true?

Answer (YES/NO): NO